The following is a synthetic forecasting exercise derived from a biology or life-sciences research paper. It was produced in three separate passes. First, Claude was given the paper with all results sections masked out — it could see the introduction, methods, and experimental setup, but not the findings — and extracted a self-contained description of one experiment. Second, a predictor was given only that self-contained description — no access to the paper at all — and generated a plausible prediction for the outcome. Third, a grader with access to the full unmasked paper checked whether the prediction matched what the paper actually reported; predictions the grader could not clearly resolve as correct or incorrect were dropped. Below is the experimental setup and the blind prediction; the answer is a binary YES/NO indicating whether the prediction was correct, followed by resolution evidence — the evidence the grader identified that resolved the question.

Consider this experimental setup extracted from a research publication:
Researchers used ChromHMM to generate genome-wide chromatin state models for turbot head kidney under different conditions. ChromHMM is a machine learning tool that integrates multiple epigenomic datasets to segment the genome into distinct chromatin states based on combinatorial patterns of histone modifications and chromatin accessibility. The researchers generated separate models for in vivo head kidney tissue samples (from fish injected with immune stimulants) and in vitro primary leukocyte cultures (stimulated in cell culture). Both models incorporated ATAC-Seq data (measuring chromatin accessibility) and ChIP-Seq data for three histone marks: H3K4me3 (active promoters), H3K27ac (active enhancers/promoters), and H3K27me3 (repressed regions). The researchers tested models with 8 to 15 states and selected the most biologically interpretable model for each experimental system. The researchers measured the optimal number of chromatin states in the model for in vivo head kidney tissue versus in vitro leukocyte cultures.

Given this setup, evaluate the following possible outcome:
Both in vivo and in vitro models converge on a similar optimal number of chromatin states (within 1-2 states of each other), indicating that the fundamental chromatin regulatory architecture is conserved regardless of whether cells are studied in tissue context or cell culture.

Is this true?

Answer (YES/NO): YES